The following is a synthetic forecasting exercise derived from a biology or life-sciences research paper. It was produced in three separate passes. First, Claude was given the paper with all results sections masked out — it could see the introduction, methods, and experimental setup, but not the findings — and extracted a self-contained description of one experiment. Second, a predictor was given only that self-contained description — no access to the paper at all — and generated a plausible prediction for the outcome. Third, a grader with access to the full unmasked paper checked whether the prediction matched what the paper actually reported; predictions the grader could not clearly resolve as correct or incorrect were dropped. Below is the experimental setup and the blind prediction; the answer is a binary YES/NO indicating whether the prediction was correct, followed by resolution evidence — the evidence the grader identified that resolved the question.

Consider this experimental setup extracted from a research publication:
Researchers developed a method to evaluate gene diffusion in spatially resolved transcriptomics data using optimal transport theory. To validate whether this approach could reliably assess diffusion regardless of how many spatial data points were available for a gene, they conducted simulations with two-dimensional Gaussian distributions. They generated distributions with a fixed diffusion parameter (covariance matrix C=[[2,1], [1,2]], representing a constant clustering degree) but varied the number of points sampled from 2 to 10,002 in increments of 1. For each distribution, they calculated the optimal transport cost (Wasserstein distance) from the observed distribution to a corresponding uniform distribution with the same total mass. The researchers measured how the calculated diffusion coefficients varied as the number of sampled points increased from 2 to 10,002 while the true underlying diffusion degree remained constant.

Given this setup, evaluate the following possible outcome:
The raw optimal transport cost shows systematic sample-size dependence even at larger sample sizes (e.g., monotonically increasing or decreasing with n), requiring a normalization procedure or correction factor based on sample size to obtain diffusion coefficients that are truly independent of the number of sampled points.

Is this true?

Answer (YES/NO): NO